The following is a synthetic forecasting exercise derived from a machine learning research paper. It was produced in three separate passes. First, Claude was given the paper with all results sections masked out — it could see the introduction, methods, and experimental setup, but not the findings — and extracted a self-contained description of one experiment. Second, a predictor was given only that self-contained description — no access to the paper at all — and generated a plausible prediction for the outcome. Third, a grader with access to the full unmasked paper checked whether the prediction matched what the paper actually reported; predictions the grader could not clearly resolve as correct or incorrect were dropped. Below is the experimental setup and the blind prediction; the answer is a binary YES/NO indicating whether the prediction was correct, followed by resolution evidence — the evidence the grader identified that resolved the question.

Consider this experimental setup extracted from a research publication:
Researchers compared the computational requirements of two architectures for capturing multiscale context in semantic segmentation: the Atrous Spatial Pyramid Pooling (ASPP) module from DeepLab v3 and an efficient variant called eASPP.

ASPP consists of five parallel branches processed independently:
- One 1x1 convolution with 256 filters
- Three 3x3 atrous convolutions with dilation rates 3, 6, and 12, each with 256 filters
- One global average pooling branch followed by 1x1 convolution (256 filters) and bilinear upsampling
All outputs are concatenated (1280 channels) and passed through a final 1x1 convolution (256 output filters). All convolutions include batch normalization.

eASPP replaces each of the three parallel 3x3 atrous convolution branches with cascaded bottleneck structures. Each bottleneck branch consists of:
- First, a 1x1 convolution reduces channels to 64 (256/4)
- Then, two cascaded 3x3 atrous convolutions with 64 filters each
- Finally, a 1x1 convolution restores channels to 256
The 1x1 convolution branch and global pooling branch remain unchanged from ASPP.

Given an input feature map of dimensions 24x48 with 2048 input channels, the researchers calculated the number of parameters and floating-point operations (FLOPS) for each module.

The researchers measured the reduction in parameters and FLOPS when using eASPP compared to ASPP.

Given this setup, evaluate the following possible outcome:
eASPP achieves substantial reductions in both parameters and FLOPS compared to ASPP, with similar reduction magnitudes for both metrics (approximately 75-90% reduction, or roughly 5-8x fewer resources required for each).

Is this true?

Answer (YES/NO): NO